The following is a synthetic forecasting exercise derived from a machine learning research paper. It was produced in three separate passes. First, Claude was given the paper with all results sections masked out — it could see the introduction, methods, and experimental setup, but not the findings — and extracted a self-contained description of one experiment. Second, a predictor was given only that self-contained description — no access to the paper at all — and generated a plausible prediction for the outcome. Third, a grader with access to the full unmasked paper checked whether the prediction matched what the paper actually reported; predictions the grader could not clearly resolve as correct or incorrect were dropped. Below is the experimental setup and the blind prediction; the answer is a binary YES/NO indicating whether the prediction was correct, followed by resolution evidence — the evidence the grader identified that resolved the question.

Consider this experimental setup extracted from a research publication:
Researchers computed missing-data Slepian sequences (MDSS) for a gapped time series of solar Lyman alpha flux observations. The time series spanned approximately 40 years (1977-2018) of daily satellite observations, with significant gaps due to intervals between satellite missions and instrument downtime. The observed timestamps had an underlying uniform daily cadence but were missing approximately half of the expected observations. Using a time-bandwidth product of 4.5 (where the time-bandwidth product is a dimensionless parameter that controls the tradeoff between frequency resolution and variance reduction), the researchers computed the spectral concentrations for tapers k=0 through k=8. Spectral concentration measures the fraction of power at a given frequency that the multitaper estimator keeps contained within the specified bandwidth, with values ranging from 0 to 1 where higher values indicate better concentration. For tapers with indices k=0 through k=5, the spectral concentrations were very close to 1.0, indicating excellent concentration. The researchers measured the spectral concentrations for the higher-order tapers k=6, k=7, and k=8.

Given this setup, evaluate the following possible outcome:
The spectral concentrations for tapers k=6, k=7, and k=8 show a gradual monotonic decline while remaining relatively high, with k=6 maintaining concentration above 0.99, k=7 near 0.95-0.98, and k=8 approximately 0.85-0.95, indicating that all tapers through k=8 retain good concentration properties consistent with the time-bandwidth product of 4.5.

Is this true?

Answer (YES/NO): NO